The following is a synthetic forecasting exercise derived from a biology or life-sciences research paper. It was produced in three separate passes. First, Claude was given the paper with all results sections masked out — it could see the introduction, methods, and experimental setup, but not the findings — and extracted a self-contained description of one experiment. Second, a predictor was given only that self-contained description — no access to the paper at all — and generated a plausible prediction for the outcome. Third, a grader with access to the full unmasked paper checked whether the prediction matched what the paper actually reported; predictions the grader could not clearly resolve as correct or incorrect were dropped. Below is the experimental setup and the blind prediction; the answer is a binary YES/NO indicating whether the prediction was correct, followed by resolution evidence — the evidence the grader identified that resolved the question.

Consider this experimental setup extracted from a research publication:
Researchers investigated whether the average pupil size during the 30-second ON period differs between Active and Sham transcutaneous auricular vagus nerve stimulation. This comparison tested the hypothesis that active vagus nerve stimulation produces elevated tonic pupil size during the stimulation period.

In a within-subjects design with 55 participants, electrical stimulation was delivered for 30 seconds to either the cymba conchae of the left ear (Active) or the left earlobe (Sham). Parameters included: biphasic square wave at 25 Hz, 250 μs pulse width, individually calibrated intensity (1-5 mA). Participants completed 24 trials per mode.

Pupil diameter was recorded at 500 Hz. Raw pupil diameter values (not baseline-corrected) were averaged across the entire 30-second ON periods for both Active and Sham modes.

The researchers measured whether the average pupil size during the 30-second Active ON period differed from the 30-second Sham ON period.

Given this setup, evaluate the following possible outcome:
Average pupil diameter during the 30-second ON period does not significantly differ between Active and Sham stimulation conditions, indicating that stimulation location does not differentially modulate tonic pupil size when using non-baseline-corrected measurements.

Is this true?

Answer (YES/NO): YES